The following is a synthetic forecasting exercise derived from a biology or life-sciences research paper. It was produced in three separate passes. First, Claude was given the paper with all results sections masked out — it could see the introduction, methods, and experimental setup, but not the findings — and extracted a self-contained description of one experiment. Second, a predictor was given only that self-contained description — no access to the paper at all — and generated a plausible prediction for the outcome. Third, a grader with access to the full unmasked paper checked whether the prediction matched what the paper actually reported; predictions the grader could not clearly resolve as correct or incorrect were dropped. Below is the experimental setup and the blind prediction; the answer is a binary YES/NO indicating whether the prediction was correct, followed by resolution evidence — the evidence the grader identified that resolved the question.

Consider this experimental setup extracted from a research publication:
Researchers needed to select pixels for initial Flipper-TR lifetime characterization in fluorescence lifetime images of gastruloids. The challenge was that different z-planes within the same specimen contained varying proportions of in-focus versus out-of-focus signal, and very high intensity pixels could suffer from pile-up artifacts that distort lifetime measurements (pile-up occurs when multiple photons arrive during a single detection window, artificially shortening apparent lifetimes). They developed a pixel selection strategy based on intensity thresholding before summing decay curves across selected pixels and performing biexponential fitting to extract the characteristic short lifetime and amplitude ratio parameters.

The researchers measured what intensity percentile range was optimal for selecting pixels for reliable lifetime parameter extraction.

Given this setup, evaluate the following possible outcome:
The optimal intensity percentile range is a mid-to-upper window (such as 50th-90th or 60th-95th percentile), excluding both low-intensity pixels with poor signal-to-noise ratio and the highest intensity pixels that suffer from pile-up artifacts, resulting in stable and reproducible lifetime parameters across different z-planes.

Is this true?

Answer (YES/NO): YES